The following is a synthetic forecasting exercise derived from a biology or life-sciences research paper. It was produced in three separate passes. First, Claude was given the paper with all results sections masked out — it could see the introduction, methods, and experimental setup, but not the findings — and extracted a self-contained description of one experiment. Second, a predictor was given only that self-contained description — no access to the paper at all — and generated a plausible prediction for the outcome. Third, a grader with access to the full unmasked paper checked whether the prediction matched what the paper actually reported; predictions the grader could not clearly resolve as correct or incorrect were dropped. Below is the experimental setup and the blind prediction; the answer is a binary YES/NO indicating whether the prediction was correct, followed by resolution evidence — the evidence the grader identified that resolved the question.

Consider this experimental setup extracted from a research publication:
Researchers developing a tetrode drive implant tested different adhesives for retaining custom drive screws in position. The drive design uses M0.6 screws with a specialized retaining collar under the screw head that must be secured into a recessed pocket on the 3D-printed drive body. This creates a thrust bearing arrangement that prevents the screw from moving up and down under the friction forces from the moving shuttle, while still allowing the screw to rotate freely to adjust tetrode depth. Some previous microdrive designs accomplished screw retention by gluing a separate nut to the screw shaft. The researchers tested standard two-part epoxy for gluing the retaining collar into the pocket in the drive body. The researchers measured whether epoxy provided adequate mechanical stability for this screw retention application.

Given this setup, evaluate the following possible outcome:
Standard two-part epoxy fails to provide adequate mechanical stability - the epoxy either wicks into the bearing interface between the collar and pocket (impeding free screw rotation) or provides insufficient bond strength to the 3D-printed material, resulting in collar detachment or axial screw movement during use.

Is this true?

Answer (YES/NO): NO